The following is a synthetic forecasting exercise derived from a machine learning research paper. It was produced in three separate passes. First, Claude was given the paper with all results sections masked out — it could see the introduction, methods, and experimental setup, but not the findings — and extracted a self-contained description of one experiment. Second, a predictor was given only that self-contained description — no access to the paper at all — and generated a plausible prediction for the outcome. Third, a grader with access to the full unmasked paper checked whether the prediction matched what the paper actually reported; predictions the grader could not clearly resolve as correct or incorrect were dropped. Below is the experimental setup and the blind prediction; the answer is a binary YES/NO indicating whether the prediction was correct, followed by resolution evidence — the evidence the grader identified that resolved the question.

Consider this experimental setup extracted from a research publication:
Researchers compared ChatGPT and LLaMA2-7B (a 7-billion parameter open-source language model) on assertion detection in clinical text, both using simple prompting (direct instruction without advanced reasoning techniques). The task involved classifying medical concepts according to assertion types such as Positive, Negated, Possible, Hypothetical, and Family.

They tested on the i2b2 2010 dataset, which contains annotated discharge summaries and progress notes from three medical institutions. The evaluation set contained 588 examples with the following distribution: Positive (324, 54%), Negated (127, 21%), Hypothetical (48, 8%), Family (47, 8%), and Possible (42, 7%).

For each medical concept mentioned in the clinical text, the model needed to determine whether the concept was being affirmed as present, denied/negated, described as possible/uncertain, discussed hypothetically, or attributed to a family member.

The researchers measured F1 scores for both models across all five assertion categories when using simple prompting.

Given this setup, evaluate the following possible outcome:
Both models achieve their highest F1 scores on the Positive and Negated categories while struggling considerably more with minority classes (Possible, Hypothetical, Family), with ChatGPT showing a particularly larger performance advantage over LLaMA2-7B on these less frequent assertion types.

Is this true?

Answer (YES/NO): NO